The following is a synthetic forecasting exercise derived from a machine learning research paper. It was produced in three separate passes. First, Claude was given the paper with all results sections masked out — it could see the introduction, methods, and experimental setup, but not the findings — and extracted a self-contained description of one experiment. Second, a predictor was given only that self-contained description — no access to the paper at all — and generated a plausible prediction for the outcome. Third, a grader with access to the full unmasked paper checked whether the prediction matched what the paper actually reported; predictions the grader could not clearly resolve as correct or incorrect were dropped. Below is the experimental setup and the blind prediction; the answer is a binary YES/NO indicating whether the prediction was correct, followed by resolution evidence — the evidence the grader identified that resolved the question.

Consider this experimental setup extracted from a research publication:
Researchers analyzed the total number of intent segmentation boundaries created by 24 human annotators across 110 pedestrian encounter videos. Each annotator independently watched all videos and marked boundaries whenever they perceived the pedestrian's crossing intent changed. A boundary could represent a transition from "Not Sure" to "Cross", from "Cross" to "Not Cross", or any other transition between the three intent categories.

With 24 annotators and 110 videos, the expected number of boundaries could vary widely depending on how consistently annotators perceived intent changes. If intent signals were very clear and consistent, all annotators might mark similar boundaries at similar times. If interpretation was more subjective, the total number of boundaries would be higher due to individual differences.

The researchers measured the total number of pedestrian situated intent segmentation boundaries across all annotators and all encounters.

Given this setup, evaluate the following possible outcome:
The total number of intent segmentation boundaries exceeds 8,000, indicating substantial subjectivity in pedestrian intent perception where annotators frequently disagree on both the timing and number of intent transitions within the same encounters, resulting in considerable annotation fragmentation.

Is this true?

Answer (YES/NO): NO